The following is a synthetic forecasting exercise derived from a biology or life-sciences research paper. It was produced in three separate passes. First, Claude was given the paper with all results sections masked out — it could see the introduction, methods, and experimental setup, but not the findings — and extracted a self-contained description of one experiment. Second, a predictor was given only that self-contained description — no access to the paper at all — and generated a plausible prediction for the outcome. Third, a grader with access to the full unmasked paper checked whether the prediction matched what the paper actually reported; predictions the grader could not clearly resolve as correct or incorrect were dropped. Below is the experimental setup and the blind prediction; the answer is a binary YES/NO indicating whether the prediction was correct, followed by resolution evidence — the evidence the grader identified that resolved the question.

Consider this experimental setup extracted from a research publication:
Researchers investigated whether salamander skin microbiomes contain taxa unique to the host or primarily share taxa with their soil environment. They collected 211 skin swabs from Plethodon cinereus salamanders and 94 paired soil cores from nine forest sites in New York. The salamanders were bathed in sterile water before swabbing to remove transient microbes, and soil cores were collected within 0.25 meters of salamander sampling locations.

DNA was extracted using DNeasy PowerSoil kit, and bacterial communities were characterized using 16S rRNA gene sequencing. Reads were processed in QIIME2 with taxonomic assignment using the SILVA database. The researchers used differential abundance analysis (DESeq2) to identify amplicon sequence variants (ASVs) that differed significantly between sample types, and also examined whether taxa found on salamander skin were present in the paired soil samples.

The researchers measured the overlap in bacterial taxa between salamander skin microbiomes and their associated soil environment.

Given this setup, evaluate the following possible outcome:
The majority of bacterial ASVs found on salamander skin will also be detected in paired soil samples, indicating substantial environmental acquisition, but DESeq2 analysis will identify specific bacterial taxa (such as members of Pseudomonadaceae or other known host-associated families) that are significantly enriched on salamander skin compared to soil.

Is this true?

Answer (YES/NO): NO